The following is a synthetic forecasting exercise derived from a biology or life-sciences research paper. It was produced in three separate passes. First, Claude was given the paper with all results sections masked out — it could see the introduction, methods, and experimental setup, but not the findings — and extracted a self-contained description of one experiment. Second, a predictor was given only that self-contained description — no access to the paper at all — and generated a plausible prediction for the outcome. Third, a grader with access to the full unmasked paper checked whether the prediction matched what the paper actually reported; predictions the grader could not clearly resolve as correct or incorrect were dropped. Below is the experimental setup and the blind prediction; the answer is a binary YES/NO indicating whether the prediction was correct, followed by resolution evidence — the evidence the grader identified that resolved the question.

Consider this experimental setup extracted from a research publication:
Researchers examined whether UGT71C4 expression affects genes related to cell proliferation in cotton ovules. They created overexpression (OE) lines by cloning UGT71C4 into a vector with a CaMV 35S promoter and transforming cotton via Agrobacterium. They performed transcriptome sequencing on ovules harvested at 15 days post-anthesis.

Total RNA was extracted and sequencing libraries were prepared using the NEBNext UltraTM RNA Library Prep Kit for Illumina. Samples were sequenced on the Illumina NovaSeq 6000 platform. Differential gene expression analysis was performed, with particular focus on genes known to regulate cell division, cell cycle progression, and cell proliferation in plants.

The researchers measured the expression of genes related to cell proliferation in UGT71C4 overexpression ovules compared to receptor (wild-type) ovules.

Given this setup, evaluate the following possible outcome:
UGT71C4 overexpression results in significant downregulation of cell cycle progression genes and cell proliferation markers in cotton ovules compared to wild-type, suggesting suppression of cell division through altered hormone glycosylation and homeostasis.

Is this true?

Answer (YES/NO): NO